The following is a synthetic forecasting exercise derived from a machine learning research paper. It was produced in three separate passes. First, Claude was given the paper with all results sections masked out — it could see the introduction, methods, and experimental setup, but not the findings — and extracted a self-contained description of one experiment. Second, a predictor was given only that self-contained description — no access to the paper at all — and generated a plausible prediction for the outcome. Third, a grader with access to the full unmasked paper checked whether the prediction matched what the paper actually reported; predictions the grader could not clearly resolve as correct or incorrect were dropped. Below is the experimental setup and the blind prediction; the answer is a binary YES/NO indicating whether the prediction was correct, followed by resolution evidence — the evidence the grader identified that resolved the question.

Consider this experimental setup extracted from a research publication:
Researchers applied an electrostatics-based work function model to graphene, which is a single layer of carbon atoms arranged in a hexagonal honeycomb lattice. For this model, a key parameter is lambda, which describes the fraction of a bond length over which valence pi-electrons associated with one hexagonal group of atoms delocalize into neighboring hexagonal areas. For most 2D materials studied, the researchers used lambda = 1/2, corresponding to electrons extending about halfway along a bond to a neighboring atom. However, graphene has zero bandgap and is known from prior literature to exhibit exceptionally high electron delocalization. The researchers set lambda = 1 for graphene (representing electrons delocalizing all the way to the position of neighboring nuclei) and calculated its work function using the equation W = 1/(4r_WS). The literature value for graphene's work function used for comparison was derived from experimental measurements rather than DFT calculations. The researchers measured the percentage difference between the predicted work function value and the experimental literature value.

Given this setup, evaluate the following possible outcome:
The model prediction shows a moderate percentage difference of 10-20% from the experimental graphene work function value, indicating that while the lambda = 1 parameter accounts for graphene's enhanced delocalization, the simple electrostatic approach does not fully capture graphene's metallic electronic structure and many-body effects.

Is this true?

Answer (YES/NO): NO